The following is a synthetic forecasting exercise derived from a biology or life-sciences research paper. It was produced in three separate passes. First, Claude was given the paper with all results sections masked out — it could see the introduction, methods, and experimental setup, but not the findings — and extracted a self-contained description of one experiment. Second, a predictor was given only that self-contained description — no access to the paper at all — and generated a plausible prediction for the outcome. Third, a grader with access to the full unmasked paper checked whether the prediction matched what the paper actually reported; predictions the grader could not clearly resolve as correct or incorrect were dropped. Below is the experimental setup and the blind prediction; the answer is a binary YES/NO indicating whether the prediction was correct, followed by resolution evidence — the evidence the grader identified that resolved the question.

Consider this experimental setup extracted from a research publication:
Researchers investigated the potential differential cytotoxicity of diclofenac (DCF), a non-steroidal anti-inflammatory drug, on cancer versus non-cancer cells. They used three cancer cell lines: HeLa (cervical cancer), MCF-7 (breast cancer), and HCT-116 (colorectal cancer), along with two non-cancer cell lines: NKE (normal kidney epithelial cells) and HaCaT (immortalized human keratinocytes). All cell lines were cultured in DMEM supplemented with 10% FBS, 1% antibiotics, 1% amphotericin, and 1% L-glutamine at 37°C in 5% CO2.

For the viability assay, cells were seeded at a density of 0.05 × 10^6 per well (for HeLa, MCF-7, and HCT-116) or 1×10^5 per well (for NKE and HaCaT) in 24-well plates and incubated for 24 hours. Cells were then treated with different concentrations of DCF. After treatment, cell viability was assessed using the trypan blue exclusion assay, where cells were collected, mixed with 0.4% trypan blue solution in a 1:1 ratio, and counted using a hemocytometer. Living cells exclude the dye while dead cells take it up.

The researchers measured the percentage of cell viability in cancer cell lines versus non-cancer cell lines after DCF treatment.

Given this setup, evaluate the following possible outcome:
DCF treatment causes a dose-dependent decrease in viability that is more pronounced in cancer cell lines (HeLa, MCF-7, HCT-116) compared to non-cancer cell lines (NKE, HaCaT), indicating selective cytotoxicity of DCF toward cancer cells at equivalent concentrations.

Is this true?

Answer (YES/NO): YES